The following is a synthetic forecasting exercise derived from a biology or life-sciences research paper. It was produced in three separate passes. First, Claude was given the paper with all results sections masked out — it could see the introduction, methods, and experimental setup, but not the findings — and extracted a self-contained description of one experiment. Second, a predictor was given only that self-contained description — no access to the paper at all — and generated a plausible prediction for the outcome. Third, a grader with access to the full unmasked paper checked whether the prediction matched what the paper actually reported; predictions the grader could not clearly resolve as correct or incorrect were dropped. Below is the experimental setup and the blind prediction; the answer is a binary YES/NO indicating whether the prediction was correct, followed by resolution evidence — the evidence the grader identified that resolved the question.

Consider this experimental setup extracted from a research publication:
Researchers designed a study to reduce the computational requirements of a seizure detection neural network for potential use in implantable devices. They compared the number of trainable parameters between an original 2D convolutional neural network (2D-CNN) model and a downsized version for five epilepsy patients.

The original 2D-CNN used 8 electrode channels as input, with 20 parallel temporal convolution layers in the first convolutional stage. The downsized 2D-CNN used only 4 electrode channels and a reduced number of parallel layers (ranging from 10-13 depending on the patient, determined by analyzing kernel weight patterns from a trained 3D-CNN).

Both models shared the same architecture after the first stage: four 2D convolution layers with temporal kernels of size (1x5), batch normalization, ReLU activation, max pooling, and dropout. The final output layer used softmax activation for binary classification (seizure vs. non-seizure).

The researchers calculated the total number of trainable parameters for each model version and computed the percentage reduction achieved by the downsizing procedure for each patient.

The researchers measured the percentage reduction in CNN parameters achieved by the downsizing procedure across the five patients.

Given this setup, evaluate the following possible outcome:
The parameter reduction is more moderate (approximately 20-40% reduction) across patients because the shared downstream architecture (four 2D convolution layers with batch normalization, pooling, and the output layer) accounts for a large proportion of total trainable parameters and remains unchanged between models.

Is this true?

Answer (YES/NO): YES